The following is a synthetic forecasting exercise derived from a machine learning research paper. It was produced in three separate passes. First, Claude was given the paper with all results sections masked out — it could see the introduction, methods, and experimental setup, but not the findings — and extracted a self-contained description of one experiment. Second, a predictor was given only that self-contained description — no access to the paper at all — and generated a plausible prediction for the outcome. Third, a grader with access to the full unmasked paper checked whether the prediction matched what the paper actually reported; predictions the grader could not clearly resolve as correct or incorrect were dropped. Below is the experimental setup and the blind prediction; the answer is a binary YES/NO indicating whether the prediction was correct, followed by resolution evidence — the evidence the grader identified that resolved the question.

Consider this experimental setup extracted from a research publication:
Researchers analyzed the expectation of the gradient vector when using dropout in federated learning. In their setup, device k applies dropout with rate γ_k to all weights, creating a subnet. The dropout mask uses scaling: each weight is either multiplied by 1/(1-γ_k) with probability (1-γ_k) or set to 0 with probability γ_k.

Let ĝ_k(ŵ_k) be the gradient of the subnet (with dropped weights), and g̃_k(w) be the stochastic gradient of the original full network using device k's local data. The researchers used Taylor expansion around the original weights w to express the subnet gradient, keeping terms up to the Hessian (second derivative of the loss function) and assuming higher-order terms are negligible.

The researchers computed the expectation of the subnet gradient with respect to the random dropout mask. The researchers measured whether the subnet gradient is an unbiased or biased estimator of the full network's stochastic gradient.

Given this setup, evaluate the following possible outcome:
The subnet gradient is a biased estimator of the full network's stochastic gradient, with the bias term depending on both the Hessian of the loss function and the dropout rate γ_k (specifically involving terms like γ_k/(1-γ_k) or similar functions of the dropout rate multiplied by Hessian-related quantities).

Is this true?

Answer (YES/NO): NO